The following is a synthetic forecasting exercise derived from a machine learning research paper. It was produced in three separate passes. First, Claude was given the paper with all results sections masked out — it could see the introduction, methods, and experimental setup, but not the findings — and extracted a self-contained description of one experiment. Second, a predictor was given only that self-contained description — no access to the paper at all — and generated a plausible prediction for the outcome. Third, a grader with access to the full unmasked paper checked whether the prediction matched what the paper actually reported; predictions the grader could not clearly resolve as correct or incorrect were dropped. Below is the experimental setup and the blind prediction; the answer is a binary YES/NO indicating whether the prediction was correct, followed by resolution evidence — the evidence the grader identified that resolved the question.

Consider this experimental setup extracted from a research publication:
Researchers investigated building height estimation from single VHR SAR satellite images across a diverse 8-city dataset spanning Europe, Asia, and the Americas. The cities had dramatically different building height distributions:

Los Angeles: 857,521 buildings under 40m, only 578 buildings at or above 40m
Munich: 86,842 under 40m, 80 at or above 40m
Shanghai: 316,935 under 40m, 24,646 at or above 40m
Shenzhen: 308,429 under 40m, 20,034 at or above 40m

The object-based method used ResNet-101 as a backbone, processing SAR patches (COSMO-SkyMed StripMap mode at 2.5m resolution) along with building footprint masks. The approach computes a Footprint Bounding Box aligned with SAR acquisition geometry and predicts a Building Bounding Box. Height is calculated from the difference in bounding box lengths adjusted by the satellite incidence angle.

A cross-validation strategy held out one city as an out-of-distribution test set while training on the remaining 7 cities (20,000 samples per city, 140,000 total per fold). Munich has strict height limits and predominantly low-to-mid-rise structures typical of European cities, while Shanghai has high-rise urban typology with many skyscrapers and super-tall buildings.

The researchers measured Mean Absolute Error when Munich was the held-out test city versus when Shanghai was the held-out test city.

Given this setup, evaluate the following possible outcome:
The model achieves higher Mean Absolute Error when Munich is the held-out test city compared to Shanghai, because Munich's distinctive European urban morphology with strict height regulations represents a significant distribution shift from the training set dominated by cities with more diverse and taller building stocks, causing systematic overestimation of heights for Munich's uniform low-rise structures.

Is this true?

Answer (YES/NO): NO